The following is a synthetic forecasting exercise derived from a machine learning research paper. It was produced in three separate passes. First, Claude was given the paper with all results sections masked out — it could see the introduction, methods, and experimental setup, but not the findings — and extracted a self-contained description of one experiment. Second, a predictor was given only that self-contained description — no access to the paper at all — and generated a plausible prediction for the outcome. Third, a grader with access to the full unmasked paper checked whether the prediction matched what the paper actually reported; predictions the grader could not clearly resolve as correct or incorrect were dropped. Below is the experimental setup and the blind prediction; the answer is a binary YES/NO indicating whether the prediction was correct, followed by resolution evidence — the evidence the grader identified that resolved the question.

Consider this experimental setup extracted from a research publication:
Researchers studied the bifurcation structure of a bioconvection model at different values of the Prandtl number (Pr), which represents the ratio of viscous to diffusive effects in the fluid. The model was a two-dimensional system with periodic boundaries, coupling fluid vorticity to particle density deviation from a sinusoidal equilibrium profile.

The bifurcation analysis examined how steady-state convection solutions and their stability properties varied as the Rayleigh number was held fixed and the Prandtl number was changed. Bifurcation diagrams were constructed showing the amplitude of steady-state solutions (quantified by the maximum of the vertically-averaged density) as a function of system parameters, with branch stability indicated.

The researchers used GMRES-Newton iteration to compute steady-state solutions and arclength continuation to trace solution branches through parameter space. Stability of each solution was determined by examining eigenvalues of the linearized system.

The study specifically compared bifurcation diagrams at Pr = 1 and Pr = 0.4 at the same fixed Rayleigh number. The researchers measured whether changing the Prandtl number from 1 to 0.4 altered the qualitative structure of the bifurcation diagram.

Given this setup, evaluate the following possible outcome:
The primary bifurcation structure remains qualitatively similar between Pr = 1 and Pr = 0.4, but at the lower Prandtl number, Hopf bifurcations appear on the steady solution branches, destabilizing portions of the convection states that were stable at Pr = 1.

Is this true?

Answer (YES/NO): NO